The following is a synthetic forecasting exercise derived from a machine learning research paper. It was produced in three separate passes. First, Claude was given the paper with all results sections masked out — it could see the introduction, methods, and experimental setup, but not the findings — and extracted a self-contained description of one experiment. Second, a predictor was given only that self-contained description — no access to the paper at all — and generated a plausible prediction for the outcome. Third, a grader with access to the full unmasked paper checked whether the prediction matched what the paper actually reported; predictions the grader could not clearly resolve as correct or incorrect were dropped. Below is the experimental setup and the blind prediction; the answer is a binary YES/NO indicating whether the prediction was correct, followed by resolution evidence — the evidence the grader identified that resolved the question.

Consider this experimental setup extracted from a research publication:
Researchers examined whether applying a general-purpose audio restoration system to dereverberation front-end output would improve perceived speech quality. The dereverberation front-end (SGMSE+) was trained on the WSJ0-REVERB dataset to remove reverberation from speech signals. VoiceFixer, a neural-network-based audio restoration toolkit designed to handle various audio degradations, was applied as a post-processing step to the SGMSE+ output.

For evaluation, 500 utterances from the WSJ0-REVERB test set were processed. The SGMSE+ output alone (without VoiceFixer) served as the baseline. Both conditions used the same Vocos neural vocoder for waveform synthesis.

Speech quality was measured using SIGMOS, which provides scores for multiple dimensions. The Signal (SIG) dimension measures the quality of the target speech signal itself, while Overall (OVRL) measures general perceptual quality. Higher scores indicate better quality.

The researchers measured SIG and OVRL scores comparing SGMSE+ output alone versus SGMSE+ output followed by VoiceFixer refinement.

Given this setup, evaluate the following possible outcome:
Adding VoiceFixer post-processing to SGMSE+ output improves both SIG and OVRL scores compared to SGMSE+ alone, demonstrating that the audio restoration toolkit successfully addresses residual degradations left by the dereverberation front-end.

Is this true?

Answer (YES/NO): NO